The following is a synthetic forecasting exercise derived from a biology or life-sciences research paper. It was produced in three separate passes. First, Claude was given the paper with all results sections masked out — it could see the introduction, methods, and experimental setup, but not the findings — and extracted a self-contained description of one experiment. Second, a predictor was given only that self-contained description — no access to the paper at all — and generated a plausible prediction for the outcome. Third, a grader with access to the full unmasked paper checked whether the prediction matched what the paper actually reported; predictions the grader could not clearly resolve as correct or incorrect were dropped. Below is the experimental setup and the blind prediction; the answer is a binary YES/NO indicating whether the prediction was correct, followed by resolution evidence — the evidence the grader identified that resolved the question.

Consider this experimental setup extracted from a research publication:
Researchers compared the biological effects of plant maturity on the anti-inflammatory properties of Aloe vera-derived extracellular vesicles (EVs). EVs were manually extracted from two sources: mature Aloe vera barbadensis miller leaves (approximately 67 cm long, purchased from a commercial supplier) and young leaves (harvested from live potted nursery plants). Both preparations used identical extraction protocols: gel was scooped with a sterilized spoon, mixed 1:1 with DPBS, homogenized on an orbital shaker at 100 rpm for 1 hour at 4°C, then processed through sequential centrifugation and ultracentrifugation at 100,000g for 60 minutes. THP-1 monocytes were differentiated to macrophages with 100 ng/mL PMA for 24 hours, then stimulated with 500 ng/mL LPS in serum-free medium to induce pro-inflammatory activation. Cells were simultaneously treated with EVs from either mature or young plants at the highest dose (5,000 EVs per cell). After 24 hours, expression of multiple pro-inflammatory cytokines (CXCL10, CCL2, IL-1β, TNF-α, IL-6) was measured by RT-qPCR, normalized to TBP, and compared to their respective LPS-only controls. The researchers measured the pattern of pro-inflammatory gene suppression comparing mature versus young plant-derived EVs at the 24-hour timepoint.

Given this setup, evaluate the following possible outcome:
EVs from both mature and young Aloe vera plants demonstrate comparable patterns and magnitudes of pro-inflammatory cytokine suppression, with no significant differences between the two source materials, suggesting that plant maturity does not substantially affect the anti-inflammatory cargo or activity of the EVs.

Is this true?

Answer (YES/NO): NO